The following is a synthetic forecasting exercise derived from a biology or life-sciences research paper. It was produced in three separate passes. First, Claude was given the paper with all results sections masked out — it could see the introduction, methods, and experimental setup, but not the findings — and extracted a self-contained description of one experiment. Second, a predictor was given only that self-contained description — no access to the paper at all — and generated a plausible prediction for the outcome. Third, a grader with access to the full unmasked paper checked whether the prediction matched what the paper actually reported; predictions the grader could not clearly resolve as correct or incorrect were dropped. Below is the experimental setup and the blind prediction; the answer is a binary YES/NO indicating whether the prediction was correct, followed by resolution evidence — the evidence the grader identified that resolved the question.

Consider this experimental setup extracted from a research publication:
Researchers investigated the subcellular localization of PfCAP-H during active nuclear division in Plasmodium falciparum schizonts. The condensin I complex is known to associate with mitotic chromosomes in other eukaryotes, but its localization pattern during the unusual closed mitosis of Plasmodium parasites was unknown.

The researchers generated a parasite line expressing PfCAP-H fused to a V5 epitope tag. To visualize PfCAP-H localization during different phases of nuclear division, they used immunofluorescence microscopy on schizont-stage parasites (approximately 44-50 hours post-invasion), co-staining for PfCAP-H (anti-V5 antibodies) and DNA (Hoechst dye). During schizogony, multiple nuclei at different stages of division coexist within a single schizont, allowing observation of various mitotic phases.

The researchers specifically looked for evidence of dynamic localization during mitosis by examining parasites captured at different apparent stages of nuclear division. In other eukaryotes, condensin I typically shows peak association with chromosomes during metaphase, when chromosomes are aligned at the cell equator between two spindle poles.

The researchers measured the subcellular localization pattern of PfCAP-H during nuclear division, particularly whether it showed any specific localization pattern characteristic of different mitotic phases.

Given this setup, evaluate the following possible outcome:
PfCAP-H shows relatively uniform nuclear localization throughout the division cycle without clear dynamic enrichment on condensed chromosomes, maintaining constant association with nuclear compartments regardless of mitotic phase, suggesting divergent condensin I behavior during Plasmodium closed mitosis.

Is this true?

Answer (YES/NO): NO